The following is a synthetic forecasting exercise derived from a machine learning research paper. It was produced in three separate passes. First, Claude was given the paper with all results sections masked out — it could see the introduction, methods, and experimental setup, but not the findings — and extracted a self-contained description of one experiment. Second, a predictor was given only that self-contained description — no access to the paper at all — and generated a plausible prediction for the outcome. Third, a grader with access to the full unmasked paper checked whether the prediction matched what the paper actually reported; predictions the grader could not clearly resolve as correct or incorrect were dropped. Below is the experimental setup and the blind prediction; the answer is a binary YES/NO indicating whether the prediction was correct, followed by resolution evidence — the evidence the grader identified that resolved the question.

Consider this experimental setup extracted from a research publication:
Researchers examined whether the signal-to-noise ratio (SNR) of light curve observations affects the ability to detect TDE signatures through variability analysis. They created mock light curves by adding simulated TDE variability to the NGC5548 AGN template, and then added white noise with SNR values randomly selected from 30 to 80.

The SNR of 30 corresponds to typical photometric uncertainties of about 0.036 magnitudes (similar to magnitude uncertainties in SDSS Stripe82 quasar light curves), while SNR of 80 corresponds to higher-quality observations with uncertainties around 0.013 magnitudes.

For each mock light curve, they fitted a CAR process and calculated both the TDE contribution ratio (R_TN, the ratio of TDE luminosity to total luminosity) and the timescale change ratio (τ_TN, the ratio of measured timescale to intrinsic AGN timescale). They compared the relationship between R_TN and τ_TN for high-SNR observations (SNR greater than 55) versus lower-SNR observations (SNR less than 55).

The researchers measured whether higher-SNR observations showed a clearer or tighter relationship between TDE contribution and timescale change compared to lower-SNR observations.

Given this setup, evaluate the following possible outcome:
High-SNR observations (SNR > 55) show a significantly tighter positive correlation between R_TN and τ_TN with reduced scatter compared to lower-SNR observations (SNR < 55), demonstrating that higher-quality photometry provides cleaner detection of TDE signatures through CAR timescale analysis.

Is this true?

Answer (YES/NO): NO